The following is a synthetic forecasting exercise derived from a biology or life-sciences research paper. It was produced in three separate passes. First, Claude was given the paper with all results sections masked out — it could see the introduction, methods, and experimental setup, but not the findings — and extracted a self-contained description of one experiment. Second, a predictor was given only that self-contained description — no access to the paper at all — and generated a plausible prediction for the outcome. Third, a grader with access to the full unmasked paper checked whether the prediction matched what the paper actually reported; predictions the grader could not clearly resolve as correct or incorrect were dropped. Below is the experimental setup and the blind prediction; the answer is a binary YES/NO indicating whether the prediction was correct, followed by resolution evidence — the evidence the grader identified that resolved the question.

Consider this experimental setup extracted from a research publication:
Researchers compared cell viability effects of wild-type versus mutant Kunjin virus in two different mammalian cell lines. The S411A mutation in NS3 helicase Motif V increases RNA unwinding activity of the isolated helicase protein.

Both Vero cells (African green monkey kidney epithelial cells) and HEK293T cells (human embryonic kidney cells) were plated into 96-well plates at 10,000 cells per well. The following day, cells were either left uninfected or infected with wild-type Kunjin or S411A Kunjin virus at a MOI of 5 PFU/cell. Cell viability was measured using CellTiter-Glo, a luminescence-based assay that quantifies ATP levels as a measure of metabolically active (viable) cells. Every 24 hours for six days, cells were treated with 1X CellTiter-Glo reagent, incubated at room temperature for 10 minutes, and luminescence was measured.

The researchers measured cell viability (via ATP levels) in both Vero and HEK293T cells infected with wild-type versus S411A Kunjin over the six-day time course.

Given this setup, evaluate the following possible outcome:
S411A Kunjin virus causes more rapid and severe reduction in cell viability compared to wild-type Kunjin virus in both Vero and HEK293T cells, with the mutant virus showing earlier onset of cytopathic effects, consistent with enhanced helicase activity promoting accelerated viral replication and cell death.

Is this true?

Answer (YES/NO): NO